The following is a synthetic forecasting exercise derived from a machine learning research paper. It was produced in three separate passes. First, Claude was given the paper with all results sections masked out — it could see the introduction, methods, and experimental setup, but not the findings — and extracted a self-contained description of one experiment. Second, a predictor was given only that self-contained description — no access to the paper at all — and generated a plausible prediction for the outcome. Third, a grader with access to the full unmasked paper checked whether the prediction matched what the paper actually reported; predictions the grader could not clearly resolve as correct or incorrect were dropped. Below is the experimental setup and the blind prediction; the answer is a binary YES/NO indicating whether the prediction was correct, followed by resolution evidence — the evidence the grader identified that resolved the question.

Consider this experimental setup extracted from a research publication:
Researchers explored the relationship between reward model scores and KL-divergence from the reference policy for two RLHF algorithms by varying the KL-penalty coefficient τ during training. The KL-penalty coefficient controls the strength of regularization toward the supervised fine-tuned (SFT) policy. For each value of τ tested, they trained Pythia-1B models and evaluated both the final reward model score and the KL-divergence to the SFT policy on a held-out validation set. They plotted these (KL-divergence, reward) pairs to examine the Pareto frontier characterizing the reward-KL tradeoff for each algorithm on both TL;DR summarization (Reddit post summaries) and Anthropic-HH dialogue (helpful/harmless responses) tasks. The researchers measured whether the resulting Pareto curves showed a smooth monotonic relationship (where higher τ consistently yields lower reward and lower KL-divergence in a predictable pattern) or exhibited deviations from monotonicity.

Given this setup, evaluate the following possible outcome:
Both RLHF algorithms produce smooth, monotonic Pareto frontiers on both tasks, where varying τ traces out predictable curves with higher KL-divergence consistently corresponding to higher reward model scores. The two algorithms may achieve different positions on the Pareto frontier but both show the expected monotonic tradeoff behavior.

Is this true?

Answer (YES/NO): NO